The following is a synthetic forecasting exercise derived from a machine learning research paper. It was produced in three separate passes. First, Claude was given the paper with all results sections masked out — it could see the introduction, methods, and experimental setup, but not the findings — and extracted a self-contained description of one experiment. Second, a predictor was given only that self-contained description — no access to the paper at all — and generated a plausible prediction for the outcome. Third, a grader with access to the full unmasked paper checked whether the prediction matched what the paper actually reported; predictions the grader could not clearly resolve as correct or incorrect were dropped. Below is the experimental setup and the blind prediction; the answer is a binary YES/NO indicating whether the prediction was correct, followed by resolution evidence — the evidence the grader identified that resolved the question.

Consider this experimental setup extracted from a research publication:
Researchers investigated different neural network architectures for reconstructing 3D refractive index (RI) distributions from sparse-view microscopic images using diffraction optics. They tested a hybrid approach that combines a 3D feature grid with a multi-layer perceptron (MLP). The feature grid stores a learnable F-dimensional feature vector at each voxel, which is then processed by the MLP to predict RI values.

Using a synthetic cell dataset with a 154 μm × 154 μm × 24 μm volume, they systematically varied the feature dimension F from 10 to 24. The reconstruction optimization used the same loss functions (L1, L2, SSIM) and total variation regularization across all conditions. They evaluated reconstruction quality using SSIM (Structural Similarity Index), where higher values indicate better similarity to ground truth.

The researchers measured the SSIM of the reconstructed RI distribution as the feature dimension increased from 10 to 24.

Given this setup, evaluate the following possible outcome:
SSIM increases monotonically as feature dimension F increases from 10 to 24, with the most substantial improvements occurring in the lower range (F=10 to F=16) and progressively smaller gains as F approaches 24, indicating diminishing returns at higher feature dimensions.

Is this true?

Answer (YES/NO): NO